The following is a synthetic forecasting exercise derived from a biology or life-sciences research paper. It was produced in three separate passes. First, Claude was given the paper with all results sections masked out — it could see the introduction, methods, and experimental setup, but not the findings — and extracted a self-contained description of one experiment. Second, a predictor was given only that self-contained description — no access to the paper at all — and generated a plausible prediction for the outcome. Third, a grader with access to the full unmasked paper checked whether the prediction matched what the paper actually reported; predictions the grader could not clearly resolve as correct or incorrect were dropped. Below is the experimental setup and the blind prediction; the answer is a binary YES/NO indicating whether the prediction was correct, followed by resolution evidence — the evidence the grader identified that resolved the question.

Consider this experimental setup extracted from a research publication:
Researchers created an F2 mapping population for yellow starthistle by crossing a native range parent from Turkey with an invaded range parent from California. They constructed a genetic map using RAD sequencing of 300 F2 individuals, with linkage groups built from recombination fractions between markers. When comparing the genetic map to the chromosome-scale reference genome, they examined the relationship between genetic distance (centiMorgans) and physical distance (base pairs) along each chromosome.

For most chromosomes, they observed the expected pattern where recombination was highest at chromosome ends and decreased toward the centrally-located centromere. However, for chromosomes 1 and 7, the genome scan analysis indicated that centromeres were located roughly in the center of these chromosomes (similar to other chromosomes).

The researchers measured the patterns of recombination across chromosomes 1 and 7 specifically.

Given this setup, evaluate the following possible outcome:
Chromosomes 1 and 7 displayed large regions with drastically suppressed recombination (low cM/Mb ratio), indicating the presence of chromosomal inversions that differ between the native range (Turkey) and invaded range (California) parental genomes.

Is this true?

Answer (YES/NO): YES